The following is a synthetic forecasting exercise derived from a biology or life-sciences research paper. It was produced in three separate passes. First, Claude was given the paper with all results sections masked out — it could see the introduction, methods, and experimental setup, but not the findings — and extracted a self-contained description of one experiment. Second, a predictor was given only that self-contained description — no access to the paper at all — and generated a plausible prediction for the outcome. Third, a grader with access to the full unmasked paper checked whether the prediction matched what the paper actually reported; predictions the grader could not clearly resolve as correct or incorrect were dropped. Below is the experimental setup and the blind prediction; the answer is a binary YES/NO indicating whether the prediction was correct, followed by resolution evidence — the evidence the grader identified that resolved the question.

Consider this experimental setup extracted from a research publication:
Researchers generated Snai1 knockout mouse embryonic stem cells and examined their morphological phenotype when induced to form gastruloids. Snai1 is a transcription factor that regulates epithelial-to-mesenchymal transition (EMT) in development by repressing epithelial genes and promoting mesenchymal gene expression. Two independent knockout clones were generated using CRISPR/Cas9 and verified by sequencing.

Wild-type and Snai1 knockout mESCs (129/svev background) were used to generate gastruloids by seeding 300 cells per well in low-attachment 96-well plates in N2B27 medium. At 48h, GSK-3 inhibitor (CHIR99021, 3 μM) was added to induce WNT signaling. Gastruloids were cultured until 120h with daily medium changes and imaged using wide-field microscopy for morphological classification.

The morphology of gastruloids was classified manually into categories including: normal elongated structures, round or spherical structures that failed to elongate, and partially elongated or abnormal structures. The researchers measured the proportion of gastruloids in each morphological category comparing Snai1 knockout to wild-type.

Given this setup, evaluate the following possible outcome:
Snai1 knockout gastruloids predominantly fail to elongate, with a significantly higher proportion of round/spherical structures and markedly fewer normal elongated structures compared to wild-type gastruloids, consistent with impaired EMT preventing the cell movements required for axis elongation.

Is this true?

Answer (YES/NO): NO